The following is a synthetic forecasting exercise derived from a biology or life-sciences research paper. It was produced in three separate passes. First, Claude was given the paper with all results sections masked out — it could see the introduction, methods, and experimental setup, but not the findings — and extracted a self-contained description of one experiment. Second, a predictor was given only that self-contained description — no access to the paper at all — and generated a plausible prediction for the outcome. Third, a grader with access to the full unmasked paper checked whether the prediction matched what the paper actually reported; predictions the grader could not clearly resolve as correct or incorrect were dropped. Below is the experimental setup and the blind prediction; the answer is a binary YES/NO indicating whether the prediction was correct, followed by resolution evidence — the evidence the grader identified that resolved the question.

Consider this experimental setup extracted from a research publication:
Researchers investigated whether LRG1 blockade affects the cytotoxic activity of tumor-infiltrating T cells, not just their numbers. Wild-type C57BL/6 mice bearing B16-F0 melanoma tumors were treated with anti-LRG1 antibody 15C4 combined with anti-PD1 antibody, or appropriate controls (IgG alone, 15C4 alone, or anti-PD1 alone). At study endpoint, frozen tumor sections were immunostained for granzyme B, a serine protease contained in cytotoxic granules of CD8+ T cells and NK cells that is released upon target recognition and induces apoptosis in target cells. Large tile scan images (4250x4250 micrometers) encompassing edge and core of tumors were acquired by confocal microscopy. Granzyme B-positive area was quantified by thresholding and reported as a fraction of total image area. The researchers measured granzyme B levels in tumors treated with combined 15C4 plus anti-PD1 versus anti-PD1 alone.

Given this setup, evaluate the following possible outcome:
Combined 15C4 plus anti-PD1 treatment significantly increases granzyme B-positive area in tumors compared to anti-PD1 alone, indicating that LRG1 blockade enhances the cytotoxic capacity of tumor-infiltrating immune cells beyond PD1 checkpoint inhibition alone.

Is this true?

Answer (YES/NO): YES